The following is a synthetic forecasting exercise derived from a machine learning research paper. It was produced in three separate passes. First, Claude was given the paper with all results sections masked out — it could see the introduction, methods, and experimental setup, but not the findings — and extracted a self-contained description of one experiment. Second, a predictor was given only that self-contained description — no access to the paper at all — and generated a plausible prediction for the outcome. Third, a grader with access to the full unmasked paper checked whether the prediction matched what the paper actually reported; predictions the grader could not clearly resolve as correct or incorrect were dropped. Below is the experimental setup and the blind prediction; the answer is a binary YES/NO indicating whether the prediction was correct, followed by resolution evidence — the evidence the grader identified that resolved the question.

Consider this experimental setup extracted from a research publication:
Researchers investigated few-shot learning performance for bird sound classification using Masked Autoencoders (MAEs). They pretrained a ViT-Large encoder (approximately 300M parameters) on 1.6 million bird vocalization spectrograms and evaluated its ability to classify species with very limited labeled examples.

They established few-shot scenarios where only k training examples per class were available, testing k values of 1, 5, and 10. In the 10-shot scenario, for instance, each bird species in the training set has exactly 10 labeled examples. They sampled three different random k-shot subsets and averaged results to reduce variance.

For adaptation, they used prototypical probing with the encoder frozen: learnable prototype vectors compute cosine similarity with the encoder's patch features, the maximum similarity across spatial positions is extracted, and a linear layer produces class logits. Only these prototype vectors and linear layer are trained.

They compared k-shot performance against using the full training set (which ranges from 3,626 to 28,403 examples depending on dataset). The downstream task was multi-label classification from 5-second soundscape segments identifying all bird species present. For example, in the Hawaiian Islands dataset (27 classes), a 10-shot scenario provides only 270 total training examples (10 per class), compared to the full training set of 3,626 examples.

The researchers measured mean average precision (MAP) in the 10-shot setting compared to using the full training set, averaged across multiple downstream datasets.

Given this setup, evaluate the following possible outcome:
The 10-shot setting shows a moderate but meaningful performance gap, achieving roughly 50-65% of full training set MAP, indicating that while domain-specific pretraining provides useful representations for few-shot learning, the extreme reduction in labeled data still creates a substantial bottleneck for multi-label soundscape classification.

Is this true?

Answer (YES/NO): NO